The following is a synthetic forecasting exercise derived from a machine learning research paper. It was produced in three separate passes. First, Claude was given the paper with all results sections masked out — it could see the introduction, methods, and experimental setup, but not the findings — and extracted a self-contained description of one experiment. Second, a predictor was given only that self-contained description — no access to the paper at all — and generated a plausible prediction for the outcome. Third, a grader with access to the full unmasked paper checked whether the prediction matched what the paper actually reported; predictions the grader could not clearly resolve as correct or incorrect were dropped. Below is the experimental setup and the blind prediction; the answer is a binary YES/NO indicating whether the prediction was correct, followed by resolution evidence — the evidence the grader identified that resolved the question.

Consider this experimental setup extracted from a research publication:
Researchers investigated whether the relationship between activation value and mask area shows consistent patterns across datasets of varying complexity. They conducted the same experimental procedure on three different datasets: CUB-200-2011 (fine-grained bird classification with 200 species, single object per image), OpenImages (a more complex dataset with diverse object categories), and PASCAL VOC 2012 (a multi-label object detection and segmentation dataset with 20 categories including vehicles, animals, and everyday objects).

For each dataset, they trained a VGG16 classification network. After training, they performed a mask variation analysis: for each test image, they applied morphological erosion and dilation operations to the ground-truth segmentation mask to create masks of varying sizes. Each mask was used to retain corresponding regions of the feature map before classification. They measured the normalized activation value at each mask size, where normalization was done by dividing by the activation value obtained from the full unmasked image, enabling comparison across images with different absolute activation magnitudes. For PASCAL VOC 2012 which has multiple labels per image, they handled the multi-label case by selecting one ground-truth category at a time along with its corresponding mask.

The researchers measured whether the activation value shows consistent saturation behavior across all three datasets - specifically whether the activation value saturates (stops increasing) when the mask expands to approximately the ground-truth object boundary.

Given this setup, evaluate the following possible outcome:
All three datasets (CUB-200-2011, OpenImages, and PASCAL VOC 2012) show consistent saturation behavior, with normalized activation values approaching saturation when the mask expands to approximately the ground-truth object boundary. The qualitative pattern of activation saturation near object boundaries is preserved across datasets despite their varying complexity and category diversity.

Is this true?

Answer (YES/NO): YES